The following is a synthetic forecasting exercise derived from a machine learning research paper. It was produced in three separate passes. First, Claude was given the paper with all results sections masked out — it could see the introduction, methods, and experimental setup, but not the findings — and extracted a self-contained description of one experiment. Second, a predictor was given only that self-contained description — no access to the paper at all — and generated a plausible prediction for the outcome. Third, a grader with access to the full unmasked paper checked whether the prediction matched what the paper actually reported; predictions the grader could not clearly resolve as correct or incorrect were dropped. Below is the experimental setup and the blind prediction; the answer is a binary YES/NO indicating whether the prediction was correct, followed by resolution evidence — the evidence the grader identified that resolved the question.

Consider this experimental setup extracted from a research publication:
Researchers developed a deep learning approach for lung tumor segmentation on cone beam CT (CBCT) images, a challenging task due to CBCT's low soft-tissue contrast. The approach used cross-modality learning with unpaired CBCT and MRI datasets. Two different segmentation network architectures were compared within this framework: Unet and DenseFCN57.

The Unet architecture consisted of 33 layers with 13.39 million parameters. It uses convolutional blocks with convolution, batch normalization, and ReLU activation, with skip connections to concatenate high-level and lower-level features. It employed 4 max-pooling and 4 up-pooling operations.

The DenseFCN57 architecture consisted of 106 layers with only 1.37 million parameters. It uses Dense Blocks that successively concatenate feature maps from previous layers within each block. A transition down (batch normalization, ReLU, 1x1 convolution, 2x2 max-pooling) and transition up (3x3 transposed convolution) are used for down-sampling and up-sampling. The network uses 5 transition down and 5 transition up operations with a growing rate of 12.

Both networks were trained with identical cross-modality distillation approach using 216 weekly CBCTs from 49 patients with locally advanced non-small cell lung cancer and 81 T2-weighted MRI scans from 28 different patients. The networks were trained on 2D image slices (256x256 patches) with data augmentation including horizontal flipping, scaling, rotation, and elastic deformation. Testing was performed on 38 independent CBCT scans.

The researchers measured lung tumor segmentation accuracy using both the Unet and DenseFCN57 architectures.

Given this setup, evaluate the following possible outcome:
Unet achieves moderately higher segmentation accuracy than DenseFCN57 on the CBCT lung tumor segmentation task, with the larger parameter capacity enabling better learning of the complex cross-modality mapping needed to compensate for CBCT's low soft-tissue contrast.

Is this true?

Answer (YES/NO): NO